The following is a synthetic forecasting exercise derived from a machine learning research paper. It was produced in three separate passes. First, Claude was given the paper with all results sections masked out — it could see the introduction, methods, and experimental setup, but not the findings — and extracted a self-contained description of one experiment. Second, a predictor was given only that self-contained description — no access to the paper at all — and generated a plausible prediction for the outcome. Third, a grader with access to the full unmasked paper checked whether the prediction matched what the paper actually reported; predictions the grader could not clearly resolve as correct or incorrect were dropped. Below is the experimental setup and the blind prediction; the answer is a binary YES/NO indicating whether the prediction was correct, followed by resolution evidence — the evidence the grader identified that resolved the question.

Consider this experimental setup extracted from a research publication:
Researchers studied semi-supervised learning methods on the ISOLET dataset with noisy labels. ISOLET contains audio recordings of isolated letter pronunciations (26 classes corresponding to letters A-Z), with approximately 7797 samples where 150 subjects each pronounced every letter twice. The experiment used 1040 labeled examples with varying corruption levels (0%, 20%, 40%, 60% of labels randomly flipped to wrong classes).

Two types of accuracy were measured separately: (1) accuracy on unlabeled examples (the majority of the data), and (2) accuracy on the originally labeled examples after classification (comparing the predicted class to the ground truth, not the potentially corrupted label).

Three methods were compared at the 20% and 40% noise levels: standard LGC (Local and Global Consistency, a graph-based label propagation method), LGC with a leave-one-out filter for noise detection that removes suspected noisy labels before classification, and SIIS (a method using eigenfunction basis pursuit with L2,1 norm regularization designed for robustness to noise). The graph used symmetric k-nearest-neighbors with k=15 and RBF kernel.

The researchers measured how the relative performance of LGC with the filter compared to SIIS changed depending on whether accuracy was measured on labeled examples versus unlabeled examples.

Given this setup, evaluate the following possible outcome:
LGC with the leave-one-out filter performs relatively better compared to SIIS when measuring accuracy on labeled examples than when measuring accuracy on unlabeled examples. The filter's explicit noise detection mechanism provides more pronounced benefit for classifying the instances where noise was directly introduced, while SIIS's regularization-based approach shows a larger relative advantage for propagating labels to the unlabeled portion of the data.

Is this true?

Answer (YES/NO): YES